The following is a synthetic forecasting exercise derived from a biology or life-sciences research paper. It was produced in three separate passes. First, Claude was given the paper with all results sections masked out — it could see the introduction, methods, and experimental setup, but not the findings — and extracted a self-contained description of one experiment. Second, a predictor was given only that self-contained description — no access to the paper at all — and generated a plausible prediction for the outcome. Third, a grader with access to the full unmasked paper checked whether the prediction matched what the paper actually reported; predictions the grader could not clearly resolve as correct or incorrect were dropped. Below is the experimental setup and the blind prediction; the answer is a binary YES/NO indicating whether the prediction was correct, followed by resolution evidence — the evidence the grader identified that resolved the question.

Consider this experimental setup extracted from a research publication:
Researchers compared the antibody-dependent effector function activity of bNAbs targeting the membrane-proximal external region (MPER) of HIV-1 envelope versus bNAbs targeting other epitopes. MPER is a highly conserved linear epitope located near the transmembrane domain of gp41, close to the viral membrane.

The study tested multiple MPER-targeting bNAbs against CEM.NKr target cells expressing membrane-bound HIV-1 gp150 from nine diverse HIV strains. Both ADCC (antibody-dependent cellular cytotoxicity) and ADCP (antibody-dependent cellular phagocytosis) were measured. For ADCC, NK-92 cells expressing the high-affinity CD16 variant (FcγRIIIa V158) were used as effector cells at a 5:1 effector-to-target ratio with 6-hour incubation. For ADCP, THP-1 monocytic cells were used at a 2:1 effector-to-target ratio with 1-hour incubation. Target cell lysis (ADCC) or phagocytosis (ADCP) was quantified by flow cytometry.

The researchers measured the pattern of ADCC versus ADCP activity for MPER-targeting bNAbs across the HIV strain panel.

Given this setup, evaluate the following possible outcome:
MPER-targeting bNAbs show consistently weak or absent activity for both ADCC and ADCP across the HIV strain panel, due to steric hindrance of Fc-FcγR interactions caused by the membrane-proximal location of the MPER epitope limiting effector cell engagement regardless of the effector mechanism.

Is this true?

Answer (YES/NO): NO